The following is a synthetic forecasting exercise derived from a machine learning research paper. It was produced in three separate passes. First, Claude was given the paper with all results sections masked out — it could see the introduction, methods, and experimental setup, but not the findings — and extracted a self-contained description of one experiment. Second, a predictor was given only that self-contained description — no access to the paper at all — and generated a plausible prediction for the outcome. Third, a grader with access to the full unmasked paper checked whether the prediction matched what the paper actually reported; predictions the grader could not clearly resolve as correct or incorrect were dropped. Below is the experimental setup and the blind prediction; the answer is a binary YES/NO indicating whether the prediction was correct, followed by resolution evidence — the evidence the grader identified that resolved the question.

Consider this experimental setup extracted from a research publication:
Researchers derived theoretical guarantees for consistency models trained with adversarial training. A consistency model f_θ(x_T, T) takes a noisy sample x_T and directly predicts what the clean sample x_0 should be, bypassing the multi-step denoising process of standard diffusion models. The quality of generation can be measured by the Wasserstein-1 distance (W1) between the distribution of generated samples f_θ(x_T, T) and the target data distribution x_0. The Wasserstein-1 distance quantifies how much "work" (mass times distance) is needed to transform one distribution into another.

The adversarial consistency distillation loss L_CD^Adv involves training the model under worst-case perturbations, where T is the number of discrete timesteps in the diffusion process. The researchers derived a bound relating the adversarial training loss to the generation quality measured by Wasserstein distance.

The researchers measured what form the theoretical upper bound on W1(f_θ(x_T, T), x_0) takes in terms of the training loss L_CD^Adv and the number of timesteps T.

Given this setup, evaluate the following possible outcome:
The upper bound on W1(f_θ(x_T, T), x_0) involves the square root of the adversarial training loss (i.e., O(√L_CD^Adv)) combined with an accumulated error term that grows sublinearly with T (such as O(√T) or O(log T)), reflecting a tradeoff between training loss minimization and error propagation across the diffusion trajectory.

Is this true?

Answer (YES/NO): NO